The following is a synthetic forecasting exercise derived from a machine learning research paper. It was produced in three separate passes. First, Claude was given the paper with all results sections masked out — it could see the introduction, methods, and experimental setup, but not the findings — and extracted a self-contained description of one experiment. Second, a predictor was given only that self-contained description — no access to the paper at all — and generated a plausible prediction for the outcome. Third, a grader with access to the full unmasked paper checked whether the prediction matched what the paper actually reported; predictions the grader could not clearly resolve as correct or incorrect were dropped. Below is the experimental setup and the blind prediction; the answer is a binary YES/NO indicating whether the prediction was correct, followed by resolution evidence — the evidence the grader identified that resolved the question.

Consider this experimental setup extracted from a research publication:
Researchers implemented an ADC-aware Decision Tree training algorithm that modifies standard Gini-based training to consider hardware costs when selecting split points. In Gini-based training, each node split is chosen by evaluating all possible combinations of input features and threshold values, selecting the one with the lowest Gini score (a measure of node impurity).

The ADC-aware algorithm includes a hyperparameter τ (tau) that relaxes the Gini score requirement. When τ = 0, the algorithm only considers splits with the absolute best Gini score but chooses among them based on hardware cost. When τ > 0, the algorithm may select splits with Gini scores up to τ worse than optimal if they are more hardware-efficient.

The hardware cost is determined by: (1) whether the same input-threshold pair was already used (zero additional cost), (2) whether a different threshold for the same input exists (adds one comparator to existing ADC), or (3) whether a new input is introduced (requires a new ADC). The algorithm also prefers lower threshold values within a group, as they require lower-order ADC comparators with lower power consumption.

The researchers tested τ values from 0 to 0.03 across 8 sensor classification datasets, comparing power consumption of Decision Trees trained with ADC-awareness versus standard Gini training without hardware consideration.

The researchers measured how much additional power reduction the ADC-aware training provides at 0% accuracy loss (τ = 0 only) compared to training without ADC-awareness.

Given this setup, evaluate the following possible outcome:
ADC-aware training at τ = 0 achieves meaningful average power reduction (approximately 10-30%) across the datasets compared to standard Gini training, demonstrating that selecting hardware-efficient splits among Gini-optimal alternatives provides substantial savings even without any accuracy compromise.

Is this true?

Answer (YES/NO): YES